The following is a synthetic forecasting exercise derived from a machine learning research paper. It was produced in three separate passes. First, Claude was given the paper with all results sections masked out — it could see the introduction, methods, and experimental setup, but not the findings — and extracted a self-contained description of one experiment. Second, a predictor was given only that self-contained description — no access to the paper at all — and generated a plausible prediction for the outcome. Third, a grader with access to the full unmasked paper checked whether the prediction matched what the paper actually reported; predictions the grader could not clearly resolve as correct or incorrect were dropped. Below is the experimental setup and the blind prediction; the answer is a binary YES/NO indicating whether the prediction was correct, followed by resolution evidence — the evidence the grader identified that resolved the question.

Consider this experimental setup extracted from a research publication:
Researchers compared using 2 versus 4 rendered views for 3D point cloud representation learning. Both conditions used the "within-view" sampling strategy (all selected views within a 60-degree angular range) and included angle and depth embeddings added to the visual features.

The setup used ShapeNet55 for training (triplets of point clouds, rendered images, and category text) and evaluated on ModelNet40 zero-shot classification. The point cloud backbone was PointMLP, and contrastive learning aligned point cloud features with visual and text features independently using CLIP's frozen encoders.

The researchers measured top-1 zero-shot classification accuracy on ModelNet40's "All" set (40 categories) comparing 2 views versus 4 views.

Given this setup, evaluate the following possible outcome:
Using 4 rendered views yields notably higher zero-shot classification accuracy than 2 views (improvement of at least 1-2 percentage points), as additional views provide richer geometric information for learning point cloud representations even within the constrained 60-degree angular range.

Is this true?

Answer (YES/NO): NO